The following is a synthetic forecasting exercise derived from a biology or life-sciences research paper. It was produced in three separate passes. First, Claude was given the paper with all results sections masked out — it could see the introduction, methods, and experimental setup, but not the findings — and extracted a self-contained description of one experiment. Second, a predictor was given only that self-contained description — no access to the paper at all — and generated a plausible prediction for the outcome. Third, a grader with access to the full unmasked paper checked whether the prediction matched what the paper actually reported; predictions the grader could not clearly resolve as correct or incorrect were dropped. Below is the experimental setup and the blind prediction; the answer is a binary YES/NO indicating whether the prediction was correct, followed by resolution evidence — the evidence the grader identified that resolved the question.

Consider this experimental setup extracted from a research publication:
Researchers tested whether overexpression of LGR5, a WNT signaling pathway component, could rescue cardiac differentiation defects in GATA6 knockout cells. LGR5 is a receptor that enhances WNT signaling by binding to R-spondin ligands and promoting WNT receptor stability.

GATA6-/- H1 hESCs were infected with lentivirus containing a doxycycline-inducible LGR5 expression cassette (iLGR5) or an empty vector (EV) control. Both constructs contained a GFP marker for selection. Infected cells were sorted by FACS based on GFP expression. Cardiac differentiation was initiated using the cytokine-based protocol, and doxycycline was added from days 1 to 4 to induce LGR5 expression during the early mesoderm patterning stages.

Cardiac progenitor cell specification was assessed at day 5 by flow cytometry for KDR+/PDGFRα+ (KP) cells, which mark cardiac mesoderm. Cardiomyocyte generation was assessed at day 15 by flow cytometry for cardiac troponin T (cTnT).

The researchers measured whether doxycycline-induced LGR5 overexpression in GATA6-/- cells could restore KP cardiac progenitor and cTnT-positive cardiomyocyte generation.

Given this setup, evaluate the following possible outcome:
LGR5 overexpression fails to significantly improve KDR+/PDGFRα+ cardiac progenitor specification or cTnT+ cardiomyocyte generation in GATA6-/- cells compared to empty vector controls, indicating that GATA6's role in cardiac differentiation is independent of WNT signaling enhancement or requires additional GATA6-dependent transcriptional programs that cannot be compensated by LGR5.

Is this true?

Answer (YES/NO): NO